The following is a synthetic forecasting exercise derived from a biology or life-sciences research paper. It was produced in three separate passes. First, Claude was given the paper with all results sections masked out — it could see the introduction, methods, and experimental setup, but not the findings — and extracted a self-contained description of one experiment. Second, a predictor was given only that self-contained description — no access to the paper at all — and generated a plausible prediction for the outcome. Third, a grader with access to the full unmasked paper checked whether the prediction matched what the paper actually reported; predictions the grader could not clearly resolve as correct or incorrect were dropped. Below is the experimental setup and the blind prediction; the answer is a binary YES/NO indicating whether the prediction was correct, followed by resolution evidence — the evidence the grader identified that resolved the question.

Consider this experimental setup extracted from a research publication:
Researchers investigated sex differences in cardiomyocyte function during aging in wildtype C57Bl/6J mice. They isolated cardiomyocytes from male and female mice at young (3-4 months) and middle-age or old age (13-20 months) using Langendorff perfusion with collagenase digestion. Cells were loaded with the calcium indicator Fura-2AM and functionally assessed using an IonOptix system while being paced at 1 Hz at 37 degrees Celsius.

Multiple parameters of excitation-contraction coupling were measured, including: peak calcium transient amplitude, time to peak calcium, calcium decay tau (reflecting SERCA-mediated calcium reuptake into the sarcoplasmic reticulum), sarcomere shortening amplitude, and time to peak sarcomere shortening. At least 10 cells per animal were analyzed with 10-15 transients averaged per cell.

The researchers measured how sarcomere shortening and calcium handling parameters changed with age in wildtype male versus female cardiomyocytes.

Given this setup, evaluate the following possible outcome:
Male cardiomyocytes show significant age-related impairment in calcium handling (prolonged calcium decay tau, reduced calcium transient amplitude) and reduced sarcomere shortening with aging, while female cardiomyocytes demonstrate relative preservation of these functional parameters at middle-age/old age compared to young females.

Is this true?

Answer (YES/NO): NO